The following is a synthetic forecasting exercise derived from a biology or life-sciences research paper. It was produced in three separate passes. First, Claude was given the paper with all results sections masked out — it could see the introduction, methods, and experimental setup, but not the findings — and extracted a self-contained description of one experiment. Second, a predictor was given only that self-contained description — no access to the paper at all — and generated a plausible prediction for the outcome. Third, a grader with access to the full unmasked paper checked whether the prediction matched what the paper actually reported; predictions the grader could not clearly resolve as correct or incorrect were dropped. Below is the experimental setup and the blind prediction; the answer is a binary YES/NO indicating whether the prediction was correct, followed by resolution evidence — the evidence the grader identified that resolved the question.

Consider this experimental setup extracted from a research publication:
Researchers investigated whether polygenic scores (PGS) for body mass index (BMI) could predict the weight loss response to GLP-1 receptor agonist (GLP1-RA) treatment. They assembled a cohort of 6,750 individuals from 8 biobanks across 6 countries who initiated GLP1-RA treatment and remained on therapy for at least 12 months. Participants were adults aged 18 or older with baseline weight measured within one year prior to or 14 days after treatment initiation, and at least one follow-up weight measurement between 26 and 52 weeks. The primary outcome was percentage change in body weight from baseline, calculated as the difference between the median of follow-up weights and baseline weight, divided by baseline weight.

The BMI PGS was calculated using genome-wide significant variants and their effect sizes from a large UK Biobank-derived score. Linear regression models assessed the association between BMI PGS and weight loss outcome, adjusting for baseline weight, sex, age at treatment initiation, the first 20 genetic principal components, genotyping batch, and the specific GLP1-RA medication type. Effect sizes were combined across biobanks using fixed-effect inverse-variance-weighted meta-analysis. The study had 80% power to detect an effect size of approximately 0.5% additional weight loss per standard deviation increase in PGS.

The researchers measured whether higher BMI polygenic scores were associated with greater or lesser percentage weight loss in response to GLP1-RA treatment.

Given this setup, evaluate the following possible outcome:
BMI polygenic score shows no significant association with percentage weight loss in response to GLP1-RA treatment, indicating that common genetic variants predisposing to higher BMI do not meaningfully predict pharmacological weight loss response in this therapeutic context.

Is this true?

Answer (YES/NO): YES